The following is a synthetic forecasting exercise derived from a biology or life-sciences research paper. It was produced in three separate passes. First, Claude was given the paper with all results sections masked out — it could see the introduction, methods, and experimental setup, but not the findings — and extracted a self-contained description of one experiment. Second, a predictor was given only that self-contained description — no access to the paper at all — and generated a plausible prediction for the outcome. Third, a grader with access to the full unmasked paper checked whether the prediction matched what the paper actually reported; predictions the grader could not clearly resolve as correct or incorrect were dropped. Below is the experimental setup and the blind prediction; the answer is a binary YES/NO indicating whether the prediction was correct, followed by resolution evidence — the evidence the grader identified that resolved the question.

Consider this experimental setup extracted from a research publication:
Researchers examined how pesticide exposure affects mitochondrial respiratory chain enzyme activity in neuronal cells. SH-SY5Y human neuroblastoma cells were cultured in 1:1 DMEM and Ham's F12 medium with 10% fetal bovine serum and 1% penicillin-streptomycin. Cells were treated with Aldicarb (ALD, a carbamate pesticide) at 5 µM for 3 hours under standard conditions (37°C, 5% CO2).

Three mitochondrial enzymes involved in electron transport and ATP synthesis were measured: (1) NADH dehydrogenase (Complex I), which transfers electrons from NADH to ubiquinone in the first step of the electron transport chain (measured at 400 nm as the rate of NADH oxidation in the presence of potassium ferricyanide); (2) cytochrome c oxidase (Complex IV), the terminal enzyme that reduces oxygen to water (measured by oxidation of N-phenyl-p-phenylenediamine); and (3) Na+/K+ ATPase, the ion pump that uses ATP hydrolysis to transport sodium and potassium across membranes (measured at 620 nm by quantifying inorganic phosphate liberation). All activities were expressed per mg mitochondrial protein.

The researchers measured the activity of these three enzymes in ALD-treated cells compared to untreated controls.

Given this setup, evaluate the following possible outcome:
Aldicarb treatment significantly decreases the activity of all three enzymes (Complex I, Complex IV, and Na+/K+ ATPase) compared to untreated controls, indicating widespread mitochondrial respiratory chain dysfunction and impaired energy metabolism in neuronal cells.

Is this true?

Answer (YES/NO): YES